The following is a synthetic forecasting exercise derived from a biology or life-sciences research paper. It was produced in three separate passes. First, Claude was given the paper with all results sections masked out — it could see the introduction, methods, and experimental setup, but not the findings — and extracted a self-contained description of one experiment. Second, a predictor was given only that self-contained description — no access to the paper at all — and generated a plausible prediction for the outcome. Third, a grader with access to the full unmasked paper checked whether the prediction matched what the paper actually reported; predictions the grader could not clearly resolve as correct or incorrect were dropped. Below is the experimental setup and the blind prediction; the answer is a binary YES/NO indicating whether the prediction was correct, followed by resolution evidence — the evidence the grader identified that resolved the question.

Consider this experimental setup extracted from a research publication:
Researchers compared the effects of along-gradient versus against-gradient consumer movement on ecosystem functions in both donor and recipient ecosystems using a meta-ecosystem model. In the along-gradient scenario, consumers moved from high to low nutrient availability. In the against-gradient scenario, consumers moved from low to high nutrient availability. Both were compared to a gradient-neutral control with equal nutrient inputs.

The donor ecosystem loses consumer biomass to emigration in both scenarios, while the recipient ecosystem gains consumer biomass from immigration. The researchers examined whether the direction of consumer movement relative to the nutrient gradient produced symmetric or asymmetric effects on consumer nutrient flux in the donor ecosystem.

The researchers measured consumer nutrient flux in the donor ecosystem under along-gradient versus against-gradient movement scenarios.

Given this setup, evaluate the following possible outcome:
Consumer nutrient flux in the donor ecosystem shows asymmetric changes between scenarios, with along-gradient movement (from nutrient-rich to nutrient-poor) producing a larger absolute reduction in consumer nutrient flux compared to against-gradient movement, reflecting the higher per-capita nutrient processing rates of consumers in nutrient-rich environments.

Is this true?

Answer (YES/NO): NO